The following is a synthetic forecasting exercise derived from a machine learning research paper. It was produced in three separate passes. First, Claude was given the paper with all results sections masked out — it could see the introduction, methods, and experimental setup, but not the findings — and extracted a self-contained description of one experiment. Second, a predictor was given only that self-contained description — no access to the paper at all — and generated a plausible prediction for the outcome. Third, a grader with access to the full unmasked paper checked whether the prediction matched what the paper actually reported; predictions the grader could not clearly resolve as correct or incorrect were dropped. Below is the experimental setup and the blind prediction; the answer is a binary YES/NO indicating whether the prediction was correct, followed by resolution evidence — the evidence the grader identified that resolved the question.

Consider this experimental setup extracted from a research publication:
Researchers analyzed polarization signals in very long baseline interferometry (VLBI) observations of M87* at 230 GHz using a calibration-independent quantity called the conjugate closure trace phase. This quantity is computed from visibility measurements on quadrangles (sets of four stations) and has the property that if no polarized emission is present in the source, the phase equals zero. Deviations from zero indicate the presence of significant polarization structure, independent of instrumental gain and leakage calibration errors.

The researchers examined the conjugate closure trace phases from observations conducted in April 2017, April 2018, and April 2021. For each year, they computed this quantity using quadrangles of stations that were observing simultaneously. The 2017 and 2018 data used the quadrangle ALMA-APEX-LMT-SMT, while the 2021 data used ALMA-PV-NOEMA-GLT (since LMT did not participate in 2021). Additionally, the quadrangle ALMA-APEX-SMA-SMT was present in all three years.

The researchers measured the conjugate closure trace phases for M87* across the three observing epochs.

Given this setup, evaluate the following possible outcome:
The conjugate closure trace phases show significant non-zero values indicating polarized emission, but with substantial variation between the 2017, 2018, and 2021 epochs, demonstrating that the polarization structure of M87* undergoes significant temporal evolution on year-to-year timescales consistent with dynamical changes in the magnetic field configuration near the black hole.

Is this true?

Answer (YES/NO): NO